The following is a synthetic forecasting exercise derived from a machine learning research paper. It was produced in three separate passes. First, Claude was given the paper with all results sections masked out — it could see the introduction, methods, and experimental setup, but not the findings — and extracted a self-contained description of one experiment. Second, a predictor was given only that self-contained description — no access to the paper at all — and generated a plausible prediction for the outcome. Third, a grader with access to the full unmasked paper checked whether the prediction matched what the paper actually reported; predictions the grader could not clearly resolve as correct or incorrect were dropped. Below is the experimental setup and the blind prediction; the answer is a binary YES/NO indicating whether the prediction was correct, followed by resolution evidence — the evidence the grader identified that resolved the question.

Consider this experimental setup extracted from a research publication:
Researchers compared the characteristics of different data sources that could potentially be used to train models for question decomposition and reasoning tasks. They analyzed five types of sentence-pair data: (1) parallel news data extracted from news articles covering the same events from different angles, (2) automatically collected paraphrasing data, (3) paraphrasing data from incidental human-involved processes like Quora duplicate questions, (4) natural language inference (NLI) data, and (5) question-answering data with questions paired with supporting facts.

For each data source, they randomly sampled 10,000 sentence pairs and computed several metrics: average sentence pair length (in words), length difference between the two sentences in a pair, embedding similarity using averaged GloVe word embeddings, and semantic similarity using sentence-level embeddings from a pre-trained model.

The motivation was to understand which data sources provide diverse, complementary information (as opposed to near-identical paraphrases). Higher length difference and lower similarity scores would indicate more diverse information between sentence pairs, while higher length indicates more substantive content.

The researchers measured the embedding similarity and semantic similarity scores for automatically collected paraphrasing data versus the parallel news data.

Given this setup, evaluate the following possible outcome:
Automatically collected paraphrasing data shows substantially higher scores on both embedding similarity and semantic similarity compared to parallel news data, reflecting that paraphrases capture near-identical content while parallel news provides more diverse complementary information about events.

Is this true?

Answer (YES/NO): YES